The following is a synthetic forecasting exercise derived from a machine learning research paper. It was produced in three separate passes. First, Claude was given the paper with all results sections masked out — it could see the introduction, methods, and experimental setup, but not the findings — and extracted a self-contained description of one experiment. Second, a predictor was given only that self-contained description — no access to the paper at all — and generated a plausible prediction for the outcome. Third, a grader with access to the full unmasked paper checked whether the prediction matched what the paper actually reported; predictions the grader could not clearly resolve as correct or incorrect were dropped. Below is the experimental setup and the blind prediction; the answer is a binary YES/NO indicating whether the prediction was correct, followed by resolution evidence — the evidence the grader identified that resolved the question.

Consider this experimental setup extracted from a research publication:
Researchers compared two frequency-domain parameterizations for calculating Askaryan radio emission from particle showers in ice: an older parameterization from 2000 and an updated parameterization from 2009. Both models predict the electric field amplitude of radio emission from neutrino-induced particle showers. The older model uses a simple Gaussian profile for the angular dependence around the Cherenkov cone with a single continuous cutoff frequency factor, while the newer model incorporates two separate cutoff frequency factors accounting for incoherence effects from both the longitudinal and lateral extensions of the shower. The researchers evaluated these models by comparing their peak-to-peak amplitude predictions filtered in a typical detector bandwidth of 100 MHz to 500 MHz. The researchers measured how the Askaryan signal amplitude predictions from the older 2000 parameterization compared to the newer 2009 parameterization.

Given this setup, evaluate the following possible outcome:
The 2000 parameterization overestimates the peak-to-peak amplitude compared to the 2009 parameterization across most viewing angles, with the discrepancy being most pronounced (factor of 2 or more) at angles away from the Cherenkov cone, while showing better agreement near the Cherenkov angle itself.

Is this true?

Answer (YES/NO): NO